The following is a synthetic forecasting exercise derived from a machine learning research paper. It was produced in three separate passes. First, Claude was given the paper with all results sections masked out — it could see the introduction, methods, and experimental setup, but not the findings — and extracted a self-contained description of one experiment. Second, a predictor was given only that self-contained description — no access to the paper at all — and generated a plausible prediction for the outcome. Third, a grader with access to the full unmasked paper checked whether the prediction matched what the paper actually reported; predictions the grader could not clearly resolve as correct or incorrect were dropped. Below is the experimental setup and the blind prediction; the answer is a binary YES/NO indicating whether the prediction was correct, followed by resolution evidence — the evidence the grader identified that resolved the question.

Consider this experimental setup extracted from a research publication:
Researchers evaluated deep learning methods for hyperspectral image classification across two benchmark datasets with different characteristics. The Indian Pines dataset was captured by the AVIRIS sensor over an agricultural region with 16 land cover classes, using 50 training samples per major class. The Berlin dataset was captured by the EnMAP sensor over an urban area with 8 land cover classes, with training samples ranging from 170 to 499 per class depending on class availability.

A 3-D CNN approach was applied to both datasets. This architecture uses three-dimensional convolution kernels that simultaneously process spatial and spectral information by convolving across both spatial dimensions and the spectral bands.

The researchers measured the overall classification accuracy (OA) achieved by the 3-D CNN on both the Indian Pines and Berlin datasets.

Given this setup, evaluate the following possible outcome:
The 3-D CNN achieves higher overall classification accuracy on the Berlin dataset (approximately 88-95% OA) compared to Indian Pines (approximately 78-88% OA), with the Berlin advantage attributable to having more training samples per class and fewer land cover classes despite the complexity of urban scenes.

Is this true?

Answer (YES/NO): NO